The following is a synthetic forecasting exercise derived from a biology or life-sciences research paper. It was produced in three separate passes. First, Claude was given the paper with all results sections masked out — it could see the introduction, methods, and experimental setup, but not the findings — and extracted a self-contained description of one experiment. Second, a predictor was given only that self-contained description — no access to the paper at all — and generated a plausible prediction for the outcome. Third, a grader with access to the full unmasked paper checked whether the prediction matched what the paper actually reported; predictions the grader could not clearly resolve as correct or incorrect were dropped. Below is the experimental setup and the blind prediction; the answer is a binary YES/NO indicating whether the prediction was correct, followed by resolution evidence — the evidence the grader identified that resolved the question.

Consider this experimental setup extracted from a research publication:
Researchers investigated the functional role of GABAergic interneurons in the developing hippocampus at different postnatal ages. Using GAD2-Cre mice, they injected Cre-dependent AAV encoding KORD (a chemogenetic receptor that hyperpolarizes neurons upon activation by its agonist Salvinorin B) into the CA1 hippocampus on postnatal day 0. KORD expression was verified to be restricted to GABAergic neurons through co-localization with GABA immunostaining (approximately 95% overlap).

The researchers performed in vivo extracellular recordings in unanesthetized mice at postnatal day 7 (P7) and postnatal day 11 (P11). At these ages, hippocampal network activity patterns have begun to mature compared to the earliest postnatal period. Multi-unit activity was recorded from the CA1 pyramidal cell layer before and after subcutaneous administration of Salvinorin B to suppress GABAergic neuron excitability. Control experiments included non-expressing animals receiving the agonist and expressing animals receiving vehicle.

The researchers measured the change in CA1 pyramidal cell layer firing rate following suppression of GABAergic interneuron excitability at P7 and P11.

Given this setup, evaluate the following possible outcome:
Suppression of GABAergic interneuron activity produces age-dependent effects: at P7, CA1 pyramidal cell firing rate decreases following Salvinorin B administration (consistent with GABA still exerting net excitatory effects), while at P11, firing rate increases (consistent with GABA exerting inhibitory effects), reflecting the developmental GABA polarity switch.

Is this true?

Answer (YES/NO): NO